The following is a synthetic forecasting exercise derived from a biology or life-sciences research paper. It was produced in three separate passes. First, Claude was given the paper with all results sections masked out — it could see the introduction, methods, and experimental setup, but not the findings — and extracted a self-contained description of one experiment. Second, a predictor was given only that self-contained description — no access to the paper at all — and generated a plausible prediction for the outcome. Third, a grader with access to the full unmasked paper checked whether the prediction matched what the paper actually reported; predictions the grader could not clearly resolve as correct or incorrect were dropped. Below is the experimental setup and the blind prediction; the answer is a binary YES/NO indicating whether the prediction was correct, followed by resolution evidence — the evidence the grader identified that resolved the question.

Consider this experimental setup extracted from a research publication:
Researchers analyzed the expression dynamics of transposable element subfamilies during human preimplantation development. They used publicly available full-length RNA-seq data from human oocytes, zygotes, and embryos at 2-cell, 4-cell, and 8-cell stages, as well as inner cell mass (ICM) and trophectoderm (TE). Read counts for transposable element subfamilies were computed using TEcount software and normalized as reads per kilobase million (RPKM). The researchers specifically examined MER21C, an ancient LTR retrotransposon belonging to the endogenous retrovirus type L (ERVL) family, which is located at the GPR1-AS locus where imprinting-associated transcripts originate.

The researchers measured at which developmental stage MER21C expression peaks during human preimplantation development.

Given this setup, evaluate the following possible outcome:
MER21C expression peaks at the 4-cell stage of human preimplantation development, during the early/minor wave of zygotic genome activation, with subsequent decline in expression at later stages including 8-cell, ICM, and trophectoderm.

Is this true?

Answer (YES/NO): NO